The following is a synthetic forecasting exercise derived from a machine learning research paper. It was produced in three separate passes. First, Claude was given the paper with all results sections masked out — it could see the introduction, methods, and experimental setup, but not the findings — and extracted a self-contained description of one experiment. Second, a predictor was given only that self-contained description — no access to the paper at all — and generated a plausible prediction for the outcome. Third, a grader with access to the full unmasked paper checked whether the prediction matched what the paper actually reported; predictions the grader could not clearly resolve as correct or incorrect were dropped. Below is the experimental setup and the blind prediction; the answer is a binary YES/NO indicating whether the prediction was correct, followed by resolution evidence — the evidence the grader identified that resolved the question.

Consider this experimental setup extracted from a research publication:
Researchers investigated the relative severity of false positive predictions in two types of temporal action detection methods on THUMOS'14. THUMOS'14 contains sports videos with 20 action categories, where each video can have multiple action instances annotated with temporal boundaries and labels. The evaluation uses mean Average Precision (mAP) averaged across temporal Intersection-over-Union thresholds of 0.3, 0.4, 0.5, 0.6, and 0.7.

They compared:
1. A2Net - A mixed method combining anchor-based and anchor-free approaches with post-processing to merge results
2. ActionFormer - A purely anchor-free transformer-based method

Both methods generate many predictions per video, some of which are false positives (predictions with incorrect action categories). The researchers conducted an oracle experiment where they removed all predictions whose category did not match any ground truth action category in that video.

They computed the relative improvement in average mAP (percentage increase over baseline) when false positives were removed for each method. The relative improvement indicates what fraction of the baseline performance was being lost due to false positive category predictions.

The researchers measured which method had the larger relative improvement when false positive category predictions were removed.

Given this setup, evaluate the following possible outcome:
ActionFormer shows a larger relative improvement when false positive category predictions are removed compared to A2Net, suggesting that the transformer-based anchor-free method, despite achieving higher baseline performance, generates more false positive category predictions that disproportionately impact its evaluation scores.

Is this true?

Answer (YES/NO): NO